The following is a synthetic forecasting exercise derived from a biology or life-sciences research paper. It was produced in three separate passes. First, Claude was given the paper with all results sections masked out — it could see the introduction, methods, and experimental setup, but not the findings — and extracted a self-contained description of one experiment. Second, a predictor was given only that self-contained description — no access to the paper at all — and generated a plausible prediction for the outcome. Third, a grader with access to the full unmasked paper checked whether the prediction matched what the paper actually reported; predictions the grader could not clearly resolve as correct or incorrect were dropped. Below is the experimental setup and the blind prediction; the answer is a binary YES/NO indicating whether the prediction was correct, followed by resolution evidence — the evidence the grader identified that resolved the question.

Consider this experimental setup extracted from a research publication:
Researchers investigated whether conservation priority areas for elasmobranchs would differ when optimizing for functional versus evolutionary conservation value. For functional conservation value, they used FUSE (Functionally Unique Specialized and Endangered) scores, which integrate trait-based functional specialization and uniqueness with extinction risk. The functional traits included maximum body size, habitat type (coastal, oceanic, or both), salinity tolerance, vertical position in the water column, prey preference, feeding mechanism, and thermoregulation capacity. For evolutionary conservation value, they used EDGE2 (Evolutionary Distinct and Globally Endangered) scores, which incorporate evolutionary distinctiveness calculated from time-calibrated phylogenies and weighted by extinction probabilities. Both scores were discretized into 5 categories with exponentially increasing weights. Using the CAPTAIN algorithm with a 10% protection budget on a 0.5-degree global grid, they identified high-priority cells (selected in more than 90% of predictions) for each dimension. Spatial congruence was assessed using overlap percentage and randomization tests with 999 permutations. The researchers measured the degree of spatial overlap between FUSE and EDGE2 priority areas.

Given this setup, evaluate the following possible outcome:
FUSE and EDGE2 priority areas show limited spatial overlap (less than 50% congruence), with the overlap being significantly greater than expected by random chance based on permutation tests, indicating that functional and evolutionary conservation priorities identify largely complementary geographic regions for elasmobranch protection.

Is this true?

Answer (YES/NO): NO